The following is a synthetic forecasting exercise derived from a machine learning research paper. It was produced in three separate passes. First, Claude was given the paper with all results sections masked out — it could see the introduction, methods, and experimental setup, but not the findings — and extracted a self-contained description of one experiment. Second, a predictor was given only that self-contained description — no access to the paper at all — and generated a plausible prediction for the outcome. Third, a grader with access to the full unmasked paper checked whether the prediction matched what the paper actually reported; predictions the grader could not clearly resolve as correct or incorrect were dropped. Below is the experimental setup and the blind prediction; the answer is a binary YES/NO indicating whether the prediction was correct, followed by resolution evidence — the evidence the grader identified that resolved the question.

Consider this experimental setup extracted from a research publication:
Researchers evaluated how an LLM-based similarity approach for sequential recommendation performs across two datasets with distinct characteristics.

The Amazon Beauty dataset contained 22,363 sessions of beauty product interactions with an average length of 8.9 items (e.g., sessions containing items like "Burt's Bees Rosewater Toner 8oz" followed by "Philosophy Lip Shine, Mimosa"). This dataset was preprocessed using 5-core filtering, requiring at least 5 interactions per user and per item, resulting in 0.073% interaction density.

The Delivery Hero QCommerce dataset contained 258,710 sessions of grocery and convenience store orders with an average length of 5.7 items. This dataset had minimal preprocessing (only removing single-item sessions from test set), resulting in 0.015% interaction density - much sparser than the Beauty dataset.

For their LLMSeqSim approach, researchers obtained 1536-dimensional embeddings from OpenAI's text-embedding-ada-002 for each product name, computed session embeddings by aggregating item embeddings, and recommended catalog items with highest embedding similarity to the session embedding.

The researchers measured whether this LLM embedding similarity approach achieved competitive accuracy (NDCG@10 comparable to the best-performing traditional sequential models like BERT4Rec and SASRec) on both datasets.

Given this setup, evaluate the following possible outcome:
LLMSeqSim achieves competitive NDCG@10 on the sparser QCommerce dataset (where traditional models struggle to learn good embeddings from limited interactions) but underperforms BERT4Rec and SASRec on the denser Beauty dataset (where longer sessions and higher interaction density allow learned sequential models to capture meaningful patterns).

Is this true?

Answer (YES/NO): NO